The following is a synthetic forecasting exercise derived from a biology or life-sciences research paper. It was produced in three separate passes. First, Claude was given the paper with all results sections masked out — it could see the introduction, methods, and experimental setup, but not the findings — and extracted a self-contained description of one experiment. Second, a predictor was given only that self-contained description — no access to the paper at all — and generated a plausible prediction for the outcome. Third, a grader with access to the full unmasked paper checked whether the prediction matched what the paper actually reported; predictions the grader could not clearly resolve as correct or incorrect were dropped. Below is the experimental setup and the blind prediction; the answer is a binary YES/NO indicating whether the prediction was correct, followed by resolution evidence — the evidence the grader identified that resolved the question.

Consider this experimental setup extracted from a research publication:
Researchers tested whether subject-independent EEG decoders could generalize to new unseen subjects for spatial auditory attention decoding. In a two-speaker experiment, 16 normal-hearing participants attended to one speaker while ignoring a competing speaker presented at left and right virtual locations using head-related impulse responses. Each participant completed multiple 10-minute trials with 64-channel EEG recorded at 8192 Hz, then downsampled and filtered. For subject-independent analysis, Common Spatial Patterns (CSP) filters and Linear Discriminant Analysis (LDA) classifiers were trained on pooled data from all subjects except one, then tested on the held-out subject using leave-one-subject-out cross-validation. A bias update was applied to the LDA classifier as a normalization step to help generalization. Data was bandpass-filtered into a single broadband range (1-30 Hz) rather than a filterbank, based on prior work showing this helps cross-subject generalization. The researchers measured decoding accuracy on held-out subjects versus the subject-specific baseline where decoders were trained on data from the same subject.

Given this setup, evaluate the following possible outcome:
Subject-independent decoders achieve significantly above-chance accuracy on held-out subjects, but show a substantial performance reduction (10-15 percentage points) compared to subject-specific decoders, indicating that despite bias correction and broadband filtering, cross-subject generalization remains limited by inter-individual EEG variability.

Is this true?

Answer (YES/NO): NO